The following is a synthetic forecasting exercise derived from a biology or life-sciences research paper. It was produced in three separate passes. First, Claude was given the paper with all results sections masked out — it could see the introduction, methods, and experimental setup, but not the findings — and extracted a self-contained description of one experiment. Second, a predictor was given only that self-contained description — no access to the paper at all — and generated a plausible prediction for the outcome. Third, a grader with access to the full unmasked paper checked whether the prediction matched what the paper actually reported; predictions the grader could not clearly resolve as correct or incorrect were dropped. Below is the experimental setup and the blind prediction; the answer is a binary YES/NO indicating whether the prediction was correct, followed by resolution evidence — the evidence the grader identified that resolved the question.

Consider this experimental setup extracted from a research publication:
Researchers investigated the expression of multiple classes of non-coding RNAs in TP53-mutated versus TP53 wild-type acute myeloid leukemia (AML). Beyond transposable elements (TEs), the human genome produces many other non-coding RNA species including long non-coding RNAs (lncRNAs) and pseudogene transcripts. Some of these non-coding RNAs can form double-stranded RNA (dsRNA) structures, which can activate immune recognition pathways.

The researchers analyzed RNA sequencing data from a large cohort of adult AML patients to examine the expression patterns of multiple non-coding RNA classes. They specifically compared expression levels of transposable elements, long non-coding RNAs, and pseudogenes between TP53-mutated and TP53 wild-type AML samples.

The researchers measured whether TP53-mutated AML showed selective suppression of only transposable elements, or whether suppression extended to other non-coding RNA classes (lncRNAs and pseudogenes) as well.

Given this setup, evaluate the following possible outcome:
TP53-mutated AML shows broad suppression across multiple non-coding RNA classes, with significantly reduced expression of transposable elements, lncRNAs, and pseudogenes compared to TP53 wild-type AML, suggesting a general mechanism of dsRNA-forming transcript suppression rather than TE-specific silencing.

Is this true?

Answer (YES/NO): YES